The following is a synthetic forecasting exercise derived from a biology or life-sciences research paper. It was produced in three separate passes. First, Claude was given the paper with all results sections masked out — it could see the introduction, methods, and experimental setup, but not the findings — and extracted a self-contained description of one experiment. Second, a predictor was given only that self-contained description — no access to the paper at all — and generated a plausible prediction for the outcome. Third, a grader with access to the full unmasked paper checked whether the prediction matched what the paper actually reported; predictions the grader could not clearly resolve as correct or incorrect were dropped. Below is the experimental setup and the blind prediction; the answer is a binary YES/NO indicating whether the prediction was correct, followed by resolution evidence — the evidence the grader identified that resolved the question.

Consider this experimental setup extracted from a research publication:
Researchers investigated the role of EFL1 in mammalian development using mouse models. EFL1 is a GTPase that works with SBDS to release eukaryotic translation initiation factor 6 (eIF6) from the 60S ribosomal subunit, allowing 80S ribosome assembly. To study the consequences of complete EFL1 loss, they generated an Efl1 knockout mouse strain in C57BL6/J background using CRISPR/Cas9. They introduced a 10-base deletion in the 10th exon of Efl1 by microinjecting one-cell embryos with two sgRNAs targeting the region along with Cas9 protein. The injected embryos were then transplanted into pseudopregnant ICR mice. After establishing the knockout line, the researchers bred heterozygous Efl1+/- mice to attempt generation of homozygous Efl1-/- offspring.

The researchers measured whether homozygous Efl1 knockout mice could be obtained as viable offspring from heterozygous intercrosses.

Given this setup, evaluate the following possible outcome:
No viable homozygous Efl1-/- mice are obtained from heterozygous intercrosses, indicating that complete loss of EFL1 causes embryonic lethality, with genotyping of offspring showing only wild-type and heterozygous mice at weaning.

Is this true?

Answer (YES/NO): YES